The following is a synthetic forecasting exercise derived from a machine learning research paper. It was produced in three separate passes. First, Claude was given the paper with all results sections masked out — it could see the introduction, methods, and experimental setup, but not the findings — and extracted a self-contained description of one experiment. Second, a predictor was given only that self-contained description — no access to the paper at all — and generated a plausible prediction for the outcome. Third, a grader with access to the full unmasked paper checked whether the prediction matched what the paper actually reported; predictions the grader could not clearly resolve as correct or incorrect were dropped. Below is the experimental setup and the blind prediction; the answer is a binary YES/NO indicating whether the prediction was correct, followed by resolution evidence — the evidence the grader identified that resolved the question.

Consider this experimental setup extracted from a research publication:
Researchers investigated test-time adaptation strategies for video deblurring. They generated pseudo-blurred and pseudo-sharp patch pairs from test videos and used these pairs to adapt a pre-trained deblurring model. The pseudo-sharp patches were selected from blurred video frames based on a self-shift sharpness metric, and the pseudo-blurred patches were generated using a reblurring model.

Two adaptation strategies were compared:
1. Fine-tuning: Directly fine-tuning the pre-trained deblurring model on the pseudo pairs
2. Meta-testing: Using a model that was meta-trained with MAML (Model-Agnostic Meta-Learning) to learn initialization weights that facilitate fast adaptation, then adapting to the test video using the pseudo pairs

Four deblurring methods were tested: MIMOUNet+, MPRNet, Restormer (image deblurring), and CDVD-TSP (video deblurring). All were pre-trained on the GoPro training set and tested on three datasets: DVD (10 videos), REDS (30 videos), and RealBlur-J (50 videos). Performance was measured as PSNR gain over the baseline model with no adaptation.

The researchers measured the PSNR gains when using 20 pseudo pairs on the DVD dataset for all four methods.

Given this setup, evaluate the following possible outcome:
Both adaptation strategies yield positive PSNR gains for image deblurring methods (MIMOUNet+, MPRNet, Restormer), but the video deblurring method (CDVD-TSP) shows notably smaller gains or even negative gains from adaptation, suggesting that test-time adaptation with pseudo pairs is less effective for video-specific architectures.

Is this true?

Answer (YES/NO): NO